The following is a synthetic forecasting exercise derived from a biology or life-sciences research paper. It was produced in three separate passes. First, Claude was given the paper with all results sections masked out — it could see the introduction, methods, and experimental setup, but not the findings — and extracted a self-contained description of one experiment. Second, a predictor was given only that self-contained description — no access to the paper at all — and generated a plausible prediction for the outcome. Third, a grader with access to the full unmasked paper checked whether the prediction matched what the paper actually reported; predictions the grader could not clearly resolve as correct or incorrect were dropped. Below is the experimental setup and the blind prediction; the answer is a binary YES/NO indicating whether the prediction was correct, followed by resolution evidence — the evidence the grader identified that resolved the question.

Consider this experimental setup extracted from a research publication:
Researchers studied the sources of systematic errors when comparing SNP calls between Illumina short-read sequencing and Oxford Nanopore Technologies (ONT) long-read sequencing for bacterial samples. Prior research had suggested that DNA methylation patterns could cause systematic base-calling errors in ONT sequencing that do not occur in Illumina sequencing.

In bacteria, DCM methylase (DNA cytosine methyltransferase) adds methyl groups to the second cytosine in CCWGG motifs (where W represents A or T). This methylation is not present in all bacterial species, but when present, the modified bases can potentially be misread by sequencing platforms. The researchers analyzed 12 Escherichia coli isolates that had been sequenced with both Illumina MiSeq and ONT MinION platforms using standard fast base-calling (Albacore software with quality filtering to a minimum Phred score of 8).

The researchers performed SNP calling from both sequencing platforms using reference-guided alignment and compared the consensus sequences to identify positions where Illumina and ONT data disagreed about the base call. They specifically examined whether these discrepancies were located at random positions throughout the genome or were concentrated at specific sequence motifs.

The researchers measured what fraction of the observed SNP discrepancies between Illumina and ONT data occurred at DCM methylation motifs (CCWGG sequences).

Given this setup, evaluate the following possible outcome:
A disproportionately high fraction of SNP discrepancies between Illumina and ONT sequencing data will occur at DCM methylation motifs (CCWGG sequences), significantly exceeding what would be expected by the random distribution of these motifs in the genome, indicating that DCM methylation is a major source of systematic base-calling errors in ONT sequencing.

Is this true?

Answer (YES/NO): YES